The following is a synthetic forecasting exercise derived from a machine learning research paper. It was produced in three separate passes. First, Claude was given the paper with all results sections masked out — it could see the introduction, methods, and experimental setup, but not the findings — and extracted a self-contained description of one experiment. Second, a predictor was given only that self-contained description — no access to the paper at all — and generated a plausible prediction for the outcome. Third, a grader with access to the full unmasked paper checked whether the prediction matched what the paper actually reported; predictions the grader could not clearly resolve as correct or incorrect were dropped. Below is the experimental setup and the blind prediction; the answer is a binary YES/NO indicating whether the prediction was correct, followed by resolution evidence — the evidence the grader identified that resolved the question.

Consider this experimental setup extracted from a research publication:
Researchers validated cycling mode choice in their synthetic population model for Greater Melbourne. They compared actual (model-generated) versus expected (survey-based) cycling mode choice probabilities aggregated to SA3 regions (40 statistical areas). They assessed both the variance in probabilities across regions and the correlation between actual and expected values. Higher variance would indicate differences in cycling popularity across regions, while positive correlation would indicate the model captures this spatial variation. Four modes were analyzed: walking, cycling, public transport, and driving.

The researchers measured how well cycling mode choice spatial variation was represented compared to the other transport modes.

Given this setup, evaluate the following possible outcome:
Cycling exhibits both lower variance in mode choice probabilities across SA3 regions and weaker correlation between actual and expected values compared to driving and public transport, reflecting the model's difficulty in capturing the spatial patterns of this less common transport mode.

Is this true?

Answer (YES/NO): NO